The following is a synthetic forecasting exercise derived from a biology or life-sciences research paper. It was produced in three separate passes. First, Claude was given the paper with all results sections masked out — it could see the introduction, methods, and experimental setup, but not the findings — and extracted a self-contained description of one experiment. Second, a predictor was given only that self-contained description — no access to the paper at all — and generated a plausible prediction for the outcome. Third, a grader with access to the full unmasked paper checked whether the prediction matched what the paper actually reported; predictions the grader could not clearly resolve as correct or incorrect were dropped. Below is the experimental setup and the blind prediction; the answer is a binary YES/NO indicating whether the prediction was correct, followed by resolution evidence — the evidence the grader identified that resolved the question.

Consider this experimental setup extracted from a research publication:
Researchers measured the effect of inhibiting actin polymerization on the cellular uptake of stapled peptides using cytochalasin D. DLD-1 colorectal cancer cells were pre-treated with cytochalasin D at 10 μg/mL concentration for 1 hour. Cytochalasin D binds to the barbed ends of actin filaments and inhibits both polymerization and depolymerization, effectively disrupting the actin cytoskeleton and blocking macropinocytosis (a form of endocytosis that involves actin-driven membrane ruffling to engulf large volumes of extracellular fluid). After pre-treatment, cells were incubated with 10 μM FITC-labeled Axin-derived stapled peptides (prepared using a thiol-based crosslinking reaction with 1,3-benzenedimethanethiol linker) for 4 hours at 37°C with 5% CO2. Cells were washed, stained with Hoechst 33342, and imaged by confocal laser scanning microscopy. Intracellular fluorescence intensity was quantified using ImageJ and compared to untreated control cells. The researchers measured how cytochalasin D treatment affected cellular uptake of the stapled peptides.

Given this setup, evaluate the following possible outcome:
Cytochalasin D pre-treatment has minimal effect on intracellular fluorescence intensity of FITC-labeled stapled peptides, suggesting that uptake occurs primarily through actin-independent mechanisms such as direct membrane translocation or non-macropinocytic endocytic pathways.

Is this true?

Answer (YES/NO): NO